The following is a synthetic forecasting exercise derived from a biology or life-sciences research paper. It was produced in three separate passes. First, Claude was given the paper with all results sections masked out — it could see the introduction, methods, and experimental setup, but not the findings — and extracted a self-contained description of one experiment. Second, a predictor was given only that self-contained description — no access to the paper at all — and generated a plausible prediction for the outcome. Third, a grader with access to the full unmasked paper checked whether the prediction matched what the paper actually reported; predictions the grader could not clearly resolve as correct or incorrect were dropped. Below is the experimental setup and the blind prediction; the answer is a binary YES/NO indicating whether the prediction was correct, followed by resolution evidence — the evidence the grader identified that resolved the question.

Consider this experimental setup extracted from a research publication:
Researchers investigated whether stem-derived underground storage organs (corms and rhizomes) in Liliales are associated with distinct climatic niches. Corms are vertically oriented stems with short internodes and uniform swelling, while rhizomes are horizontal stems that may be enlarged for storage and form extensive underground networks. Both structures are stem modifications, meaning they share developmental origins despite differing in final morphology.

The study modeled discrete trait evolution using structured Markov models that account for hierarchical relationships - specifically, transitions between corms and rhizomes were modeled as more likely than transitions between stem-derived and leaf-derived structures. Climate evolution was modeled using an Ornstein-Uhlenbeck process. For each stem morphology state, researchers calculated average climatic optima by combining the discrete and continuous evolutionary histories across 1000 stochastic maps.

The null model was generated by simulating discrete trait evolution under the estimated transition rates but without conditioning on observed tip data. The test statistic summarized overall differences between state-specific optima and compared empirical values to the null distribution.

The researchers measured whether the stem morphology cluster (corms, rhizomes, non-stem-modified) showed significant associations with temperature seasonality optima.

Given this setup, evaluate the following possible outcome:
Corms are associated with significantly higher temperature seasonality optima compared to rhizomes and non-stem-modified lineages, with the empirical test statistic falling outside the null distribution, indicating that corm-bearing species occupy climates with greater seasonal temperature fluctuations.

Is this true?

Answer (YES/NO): NO